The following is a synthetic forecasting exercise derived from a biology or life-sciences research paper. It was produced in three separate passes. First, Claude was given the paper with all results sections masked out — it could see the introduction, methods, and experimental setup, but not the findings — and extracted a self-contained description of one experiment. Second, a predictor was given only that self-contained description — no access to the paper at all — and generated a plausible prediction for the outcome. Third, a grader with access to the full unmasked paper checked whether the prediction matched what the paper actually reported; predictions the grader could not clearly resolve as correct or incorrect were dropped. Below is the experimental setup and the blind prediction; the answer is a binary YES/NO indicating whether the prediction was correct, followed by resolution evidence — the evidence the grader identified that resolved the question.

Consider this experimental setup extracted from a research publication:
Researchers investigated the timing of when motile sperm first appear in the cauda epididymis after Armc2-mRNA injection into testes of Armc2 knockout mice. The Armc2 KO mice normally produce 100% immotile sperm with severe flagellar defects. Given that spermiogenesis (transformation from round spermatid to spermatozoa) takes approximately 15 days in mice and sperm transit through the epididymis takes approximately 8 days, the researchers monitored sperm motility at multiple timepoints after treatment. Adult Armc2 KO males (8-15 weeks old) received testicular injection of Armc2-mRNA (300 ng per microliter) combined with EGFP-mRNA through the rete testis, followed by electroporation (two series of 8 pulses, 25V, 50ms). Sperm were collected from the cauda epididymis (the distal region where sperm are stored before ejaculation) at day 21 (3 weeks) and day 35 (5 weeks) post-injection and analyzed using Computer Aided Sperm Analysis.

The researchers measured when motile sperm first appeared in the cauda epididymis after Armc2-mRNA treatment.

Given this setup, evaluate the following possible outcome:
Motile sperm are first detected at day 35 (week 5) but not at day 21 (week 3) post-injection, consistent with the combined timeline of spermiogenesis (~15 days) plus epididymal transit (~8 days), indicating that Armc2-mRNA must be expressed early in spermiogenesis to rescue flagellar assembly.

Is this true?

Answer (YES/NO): NO